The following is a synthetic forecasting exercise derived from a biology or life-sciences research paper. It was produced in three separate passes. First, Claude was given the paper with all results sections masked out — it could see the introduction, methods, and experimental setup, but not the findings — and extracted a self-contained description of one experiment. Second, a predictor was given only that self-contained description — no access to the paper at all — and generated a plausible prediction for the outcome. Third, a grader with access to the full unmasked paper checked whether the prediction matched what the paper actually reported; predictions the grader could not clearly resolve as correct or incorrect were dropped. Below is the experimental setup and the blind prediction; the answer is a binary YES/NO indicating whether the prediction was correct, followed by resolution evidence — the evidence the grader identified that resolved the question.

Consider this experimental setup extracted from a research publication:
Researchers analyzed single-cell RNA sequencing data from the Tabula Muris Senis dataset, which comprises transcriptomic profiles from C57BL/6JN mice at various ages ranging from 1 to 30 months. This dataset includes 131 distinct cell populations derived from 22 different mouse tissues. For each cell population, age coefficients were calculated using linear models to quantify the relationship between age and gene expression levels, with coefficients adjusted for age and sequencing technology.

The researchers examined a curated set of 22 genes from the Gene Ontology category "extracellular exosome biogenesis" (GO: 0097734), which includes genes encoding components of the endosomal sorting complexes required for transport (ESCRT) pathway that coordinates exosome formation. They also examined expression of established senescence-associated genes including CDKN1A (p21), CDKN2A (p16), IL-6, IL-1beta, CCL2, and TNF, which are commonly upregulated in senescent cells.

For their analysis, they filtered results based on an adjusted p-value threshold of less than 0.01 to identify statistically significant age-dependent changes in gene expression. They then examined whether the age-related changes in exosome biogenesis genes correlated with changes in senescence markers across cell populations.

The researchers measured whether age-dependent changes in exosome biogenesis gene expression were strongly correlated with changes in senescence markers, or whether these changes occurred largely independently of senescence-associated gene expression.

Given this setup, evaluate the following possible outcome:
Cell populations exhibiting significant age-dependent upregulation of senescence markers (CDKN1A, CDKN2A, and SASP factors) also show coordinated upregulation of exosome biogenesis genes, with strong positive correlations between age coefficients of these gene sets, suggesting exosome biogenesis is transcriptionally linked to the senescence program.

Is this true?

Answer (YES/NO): NO